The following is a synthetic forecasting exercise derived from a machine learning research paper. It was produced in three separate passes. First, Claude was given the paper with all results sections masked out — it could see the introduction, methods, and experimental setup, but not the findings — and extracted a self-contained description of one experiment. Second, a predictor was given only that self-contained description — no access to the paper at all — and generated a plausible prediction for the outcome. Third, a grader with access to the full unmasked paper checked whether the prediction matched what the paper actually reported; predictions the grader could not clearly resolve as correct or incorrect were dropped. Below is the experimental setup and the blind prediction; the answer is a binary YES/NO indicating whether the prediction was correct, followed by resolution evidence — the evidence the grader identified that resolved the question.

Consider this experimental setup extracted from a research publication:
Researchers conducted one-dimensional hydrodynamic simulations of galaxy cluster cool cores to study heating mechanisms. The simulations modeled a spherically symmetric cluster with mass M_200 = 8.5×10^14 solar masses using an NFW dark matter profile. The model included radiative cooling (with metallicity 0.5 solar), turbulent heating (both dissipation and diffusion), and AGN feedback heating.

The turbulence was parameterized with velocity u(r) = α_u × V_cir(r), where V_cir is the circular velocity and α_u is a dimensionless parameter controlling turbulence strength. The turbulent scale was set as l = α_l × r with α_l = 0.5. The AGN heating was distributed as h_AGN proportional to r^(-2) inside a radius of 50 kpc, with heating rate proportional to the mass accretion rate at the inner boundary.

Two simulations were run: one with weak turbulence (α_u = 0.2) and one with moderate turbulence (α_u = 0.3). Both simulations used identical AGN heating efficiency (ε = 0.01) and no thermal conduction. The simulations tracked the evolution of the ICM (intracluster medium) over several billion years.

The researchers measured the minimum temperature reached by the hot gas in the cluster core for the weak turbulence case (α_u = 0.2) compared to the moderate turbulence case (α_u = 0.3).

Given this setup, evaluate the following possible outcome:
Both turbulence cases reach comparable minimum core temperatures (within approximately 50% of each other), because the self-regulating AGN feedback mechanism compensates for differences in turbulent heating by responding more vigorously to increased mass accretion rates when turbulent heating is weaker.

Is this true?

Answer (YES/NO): NO